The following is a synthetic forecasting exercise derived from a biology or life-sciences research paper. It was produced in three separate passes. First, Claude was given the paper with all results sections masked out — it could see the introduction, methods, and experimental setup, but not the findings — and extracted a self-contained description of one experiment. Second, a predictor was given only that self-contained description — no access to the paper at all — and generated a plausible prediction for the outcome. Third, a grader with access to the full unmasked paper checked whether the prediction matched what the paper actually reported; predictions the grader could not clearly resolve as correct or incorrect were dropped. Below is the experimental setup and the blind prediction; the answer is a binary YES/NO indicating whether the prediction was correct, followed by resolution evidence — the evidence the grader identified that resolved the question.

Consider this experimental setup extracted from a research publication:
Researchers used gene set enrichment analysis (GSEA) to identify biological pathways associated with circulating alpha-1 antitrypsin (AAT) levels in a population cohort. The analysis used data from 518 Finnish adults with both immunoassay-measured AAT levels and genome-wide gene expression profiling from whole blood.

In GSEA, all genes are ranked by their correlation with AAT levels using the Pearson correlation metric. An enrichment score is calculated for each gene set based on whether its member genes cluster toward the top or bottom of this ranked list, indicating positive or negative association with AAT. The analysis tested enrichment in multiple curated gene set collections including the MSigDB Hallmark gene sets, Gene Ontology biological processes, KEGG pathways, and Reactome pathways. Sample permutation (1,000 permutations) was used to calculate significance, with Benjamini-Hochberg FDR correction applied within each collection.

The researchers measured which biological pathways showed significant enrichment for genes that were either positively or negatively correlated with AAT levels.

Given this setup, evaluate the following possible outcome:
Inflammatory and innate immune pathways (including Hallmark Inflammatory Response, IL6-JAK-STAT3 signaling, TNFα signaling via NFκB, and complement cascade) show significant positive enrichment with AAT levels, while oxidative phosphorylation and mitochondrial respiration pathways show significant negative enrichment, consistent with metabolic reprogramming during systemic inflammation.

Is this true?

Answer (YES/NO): NO